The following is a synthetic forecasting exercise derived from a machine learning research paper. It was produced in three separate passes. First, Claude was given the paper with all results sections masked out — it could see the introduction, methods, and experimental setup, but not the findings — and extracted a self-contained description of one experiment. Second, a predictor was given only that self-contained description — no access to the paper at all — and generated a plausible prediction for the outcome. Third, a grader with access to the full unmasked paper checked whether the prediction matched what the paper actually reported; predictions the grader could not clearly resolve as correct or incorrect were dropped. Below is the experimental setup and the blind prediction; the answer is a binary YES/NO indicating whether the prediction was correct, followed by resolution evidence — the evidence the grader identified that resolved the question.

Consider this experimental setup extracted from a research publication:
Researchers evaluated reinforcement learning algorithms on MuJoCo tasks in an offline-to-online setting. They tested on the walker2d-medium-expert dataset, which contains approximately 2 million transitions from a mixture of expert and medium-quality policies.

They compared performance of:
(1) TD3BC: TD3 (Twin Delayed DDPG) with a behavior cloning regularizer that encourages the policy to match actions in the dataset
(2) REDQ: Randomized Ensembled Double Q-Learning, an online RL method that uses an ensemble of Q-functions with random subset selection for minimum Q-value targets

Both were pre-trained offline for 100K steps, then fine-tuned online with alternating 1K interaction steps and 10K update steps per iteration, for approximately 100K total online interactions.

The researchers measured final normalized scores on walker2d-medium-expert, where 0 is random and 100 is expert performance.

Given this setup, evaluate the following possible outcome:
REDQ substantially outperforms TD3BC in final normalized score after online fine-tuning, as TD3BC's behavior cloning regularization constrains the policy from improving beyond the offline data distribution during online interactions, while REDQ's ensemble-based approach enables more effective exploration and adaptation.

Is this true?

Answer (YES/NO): NO